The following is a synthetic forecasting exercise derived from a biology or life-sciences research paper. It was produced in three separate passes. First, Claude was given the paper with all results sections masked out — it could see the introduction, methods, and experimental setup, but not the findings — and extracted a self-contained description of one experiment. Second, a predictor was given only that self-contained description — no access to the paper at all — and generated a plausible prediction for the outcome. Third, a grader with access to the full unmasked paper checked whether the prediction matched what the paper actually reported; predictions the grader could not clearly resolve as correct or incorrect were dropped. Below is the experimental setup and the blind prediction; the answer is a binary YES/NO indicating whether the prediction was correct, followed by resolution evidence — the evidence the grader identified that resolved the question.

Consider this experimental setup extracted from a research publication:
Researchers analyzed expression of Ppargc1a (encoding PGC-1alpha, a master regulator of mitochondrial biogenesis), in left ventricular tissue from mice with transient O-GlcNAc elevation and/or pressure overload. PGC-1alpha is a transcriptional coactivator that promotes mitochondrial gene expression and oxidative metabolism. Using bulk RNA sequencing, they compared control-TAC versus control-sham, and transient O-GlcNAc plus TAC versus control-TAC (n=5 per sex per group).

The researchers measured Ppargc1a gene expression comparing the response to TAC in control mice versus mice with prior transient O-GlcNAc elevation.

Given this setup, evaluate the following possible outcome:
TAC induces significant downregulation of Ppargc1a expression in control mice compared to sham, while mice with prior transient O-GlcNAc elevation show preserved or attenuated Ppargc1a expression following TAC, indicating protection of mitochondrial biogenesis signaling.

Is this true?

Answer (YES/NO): NO